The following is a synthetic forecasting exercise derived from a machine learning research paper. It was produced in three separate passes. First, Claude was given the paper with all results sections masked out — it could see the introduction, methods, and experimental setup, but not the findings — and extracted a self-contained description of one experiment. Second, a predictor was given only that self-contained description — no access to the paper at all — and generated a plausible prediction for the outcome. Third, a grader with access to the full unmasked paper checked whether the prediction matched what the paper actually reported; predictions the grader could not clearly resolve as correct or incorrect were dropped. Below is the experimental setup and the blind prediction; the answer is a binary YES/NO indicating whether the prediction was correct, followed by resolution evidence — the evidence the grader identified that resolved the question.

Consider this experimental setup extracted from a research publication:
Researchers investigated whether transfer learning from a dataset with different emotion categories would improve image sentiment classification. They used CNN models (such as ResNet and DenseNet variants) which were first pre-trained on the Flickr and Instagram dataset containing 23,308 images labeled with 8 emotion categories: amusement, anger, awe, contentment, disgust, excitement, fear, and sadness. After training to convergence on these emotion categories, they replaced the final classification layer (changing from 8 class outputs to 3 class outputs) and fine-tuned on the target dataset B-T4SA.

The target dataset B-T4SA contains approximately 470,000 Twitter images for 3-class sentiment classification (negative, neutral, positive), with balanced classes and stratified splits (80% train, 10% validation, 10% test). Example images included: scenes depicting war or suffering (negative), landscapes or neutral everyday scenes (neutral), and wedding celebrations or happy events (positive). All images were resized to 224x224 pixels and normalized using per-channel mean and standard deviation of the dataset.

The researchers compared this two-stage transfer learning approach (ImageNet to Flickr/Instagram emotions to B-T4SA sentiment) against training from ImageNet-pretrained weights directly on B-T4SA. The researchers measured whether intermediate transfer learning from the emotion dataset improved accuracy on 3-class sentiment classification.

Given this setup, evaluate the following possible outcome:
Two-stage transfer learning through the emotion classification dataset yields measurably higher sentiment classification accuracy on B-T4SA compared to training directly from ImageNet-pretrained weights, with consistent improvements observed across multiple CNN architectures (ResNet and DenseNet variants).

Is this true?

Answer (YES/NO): NO